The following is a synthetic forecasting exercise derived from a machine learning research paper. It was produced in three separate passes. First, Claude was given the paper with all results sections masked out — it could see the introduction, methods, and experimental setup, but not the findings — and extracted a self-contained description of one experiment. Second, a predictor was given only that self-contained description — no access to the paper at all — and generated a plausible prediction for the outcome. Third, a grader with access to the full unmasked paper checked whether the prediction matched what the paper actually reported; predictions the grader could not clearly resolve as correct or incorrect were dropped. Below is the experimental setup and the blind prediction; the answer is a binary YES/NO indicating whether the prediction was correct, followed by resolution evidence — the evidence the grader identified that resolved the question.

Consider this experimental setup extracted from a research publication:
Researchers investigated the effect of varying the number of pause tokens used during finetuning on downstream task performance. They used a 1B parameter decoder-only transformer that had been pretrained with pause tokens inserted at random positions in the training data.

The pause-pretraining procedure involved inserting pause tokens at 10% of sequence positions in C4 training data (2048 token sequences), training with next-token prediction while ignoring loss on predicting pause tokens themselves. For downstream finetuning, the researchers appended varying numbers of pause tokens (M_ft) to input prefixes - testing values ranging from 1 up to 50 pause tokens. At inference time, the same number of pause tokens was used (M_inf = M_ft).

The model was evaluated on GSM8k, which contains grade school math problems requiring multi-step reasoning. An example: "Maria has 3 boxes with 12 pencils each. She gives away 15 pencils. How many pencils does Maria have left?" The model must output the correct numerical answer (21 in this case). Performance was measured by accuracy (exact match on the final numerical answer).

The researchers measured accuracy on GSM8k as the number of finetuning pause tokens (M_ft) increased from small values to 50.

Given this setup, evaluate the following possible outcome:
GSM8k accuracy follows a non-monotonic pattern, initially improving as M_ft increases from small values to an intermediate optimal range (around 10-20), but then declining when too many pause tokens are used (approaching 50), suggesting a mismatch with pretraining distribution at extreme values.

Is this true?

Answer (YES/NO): YES